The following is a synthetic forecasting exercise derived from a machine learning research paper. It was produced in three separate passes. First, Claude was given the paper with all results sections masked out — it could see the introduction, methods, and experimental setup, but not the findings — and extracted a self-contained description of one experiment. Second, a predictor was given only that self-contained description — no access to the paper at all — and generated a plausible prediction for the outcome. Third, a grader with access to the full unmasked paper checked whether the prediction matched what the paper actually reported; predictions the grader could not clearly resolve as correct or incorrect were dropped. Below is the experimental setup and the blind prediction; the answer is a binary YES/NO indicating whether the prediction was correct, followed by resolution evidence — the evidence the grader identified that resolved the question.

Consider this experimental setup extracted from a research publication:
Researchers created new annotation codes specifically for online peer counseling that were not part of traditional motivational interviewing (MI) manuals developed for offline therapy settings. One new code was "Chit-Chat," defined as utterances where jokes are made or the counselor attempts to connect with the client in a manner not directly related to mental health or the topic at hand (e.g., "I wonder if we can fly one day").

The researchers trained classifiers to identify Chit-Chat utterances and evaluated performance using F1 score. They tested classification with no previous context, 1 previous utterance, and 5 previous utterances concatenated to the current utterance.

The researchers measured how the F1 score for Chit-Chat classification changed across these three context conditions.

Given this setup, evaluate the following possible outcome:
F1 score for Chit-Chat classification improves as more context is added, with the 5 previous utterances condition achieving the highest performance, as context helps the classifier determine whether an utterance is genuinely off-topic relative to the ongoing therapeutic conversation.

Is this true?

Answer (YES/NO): NO